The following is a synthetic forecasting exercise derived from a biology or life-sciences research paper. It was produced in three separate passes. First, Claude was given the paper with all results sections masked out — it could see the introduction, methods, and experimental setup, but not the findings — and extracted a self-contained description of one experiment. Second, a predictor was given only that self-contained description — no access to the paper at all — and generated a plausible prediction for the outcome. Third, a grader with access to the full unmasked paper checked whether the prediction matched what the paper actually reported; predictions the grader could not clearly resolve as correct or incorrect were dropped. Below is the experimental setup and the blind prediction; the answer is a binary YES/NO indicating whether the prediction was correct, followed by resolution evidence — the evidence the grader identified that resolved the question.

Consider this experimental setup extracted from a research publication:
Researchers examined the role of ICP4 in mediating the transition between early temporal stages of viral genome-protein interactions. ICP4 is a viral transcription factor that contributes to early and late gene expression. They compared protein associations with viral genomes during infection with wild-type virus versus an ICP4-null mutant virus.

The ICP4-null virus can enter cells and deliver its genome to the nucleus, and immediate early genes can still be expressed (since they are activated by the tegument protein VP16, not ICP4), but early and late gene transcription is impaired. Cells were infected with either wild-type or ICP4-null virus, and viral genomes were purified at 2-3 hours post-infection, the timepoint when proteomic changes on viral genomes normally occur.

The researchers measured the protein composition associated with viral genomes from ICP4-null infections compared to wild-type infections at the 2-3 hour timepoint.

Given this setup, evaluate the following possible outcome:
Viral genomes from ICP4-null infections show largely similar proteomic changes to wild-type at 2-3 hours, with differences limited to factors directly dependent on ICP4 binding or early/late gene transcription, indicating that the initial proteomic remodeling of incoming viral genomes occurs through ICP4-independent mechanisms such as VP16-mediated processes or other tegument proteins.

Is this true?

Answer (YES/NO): NO